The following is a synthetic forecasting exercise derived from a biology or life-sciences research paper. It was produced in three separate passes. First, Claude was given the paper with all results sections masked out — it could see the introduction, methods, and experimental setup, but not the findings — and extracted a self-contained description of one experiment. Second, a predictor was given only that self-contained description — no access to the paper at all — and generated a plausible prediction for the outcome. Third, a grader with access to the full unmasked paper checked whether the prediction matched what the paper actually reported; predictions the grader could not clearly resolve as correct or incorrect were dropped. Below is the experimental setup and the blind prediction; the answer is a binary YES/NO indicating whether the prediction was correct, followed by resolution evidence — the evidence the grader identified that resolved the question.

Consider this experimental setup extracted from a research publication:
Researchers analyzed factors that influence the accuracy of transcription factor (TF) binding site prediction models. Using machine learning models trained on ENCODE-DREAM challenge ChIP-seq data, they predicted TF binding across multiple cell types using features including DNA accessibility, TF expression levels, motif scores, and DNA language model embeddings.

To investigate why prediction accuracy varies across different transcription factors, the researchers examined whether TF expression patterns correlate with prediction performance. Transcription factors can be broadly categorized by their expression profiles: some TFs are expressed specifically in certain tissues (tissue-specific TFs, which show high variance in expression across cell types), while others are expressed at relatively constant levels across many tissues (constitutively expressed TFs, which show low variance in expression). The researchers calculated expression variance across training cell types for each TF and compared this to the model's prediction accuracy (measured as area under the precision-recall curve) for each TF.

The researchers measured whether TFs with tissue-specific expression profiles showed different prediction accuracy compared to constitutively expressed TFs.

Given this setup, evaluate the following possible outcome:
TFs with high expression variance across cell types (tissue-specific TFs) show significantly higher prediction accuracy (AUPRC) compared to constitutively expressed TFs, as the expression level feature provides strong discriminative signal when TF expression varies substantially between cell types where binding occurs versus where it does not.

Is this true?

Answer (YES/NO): YES